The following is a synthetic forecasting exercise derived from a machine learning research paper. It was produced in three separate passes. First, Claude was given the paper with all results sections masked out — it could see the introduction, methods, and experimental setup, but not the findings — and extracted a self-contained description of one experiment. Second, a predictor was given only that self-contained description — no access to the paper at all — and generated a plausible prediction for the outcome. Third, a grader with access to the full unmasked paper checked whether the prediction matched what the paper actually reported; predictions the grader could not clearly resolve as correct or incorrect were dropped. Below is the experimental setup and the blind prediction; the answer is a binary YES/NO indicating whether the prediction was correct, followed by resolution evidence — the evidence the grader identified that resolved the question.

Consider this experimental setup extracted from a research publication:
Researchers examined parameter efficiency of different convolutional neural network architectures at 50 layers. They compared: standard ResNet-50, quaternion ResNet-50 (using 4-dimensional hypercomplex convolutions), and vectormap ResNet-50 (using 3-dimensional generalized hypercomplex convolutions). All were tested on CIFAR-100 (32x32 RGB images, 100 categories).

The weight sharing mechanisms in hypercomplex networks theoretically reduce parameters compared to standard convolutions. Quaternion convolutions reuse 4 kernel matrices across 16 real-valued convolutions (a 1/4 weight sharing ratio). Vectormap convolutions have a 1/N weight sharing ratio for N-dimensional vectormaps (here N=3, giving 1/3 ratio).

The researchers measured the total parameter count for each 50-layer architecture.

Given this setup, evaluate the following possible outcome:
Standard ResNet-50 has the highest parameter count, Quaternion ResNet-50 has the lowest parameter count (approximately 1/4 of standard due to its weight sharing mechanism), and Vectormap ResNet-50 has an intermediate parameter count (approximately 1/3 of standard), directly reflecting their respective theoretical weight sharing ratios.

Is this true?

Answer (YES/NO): NO